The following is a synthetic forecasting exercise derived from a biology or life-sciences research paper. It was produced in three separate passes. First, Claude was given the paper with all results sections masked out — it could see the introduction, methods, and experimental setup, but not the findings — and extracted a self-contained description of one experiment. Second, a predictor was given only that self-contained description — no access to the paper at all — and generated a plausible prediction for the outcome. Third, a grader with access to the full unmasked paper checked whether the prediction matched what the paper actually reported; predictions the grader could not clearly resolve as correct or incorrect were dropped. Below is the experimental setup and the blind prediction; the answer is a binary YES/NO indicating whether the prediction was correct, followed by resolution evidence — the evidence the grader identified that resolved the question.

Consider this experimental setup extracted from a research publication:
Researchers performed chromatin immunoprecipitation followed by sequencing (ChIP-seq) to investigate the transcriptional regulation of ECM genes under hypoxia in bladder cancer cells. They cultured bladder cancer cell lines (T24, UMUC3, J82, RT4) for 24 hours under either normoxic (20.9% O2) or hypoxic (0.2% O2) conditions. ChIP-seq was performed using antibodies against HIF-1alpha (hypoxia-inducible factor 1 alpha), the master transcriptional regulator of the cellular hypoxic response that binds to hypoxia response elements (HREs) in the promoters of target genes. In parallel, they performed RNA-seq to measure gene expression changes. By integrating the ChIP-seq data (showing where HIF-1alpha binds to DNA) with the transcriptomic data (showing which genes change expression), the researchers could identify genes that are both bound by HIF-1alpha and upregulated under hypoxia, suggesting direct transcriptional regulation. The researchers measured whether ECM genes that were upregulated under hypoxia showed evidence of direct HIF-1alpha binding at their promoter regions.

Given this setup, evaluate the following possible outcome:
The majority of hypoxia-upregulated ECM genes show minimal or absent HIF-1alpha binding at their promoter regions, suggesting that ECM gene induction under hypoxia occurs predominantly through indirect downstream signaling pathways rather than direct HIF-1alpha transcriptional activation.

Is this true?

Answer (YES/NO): NO